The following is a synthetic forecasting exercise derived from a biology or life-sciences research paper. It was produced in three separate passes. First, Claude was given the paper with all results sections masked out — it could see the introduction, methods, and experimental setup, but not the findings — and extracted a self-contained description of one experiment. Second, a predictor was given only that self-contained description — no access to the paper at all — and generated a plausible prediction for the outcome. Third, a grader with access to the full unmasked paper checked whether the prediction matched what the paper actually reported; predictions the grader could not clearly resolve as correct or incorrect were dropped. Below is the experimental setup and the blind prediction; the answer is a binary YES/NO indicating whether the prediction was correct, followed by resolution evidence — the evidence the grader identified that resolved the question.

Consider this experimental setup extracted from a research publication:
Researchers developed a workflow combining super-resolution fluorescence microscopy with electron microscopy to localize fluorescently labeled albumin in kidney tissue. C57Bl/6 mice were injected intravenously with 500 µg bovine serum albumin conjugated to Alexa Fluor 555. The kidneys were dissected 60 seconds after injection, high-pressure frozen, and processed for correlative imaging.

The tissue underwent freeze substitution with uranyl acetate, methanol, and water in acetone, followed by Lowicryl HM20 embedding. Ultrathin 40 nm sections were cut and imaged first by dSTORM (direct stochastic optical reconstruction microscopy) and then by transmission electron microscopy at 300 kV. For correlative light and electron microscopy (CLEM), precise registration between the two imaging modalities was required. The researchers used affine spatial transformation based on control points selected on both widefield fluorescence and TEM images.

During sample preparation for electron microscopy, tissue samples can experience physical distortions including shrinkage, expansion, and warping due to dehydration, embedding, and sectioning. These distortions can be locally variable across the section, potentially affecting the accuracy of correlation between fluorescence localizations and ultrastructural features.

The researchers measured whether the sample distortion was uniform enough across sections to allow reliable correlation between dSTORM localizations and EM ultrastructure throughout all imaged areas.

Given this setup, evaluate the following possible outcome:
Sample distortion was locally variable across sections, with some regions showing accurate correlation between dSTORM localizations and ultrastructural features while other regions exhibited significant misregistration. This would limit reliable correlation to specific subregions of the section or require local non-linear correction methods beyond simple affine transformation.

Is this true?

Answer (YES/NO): YES